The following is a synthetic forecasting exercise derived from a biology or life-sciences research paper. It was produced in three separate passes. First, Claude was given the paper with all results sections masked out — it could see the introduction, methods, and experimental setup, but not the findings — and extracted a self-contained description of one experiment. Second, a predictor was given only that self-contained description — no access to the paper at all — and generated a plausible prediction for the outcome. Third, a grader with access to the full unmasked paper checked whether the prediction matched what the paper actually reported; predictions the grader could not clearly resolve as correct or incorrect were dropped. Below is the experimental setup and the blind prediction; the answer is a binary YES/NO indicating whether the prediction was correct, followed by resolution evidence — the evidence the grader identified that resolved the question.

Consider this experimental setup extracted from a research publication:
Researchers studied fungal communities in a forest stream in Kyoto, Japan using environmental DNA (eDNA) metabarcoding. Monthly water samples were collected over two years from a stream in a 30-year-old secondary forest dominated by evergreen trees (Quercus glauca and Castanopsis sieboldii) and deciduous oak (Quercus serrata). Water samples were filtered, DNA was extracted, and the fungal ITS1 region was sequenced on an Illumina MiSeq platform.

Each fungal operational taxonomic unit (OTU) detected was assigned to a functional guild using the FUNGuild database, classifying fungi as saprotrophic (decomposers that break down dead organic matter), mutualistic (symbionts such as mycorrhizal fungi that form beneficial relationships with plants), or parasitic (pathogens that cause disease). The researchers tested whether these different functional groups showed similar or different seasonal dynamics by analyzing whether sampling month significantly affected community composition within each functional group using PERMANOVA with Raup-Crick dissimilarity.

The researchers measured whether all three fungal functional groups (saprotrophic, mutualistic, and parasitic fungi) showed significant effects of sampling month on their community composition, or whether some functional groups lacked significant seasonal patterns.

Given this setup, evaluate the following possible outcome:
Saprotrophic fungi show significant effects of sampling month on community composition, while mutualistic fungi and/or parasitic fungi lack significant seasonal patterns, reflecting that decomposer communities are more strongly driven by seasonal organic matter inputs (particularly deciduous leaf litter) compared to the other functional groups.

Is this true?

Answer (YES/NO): NO